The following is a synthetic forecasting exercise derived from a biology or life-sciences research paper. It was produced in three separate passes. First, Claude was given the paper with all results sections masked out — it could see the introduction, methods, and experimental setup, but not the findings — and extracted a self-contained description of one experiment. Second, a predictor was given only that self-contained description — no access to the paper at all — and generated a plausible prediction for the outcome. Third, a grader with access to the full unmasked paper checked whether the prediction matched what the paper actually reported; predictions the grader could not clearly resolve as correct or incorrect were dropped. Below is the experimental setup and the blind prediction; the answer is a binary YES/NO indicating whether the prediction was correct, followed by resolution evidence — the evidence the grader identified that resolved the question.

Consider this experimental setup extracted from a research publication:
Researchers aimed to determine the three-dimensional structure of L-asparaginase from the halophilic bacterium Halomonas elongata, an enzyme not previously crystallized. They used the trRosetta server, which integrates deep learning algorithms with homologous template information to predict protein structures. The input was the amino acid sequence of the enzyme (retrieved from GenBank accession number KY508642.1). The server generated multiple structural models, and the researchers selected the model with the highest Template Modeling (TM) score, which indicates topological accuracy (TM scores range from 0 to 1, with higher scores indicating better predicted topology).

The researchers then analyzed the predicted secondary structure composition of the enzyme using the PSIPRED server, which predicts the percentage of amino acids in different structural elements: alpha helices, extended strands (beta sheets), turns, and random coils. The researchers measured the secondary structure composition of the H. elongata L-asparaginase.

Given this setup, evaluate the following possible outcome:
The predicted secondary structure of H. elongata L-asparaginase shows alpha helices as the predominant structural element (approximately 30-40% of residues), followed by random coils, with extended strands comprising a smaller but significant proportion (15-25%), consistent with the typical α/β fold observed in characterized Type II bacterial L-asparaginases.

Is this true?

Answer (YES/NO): NO